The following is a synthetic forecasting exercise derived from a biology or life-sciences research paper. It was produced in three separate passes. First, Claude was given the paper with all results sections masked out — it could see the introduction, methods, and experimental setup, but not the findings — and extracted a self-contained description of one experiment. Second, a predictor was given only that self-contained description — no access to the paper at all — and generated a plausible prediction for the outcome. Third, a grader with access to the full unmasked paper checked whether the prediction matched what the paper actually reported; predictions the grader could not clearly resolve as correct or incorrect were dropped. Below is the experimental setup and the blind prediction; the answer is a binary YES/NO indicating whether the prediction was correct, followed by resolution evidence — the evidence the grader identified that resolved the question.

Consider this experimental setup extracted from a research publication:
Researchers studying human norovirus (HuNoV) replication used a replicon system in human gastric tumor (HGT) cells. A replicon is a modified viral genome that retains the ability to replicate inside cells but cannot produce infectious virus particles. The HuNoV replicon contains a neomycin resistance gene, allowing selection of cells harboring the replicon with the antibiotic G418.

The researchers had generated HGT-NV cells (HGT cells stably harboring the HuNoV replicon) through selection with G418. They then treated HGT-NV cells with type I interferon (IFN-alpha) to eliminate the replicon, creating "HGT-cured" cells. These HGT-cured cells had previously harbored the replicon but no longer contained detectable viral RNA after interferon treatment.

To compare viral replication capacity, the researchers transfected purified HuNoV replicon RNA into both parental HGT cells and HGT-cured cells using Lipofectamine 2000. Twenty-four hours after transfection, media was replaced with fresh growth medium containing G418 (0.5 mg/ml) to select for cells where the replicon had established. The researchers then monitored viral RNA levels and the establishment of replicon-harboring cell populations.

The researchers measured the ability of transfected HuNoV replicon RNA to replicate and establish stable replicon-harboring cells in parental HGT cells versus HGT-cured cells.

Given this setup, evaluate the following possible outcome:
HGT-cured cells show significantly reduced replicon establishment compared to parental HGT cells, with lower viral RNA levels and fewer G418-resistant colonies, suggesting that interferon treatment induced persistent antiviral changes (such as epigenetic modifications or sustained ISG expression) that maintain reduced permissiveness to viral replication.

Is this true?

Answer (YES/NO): NO